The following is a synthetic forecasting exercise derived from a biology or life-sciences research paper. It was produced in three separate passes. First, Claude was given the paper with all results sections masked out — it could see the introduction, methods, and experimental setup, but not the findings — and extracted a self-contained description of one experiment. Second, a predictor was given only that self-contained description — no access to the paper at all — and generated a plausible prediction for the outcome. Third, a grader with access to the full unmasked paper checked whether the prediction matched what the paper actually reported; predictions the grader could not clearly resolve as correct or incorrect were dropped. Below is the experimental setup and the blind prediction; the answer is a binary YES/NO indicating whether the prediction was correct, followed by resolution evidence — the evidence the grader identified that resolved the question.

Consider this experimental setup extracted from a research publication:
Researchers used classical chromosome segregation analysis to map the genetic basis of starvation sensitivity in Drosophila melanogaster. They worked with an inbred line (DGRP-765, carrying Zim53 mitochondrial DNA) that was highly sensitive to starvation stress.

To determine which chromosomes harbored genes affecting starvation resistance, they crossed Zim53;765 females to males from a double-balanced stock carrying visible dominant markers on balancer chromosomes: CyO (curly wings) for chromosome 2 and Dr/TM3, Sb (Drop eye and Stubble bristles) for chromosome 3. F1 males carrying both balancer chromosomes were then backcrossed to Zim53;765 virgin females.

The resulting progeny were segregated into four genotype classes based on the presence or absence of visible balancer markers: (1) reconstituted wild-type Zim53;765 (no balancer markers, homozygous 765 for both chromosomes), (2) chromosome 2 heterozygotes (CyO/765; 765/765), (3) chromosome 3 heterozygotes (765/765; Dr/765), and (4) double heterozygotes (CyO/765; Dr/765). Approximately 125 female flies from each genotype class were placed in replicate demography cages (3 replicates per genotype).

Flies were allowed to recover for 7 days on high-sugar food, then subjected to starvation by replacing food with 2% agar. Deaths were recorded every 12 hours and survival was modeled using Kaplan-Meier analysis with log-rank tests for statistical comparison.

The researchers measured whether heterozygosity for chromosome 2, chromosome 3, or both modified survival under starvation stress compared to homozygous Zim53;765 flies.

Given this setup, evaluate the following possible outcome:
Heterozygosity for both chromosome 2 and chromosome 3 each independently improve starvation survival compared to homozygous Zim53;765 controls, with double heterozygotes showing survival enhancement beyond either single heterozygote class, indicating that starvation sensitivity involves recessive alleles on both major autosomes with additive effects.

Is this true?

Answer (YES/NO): NO